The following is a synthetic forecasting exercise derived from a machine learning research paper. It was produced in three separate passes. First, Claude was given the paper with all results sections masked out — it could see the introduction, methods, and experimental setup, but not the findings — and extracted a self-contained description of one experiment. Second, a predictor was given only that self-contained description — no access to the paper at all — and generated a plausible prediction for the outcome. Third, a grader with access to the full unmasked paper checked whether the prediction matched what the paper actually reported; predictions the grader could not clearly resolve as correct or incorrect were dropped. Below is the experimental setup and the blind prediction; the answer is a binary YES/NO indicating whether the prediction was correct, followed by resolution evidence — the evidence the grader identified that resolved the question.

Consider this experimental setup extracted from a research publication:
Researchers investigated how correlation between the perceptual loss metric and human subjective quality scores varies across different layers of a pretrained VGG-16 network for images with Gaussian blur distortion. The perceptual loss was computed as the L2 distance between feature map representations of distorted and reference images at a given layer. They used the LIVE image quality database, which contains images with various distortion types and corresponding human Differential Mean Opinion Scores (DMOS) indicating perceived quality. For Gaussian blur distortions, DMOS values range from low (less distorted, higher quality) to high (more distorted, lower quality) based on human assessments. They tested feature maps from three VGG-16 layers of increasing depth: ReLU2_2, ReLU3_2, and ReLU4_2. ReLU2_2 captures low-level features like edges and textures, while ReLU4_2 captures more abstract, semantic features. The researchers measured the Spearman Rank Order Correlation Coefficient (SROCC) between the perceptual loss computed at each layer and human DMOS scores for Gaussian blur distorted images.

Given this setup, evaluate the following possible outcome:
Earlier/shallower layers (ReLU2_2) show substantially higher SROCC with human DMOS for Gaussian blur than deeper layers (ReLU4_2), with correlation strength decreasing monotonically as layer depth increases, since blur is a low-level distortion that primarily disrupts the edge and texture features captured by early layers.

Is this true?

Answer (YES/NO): NO